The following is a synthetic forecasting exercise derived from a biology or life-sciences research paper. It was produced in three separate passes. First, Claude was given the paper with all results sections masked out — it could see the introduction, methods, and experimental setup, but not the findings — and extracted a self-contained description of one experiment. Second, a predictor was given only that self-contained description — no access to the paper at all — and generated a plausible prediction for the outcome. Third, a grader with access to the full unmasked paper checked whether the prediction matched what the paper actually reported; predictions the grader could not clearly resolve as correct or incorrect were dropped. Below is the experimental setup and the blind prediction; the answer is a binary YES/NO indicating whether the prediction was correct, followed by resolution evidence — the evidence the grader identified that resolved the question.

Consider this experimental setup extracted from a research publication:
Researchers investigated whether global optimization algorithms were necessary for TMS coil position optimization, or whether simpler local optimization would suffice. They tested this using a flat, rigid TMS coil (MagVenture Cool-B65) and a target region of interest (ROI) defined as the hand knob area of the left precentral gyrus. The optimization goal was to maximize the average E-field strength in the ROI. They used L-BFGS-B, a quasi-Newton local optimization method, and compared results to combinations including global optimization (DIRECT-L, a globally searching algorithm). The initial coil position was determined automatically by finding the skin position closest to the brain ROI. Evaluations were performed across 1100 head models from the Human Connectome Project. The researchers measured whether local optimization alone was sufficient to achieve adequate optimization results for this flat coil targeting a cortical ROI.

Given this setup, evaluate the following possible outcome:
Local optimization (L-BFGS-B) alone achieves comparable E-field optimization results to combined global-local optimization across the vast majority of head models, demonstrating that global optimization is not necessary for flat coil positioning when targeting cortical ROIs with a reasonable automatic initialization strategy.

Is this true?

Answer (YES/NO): YES